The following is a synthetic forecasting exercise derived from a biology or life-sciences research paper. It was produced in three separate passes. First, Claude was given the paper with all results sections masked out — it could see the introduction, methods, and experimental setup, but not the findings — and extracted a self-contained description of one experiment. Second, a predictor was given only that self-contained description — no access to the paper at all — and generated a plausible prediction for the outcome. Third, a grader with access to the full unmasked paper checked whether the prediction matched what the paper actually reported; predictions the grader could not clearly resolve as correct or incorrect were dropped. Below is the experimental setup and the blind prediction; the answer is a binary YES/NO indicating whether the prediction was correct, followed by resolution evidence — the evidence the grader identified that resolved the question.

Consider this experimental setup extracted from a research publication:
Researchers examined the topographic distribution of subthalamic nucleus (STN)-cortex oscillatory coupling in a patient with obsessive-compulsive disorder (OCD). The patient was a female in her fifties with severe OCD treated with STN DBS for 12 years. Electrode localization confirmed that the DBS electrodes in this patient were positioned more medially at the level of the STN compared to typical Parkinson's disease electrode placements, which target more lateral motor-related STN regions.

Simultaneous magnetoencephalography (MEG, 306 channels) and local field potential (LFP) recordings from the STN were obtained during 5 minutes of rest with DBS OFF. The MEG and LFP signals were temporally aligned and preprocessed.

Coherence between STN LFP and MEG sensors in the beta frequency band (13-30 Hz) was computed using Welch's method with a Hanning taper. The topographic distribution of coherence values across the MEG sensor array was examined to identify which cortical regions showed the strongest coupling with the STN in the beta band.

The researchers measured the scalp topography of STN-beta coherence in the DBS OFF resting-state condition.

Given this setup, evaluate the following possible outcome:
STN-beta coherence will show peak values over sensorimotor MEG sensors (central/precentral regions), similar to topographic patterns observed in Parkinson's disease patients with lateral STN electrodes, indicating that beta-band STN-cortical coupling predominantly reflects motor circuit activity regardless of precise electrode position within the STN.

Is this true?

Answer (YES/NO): YES